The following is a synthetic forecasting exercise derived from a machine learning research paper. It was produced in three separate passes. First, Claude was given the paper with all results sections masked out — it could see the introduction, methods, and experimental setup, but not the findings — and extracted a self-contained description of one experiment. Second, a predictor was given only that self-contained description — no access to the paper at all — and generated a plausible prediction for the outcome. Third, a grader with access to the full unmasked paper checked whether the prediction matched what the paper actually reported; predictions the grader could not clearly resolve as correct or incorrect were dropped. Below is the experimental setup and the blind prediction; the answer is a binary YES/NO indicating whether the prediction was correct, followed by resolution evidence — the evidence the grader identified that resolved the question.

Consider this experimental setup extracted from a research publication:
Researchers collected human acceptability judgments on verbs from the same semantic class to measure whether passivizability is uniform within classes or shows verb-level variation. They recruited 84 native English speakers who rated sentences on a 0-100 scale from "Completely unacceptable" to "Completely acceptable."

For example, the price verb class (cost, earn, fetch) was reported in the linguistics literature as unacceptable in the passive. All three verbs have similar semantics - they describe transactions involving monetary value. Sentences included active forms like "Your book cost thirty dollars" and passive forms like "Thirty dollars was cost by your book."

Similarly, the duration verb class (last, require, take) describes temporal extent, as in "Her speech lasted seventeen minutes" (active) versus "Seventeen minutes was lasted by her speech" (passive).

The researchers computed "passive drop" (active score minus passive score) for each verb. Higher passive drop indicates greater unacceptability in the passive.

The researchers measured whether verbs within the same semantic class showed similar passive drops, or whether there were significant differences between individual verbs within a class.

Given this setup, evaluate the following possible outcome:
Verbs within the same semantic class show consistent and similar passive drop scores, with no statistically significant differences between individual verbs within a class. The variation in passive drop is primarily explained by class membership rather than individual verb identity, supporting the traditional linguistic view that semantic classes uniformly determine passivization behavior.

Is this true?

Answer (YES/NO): NO